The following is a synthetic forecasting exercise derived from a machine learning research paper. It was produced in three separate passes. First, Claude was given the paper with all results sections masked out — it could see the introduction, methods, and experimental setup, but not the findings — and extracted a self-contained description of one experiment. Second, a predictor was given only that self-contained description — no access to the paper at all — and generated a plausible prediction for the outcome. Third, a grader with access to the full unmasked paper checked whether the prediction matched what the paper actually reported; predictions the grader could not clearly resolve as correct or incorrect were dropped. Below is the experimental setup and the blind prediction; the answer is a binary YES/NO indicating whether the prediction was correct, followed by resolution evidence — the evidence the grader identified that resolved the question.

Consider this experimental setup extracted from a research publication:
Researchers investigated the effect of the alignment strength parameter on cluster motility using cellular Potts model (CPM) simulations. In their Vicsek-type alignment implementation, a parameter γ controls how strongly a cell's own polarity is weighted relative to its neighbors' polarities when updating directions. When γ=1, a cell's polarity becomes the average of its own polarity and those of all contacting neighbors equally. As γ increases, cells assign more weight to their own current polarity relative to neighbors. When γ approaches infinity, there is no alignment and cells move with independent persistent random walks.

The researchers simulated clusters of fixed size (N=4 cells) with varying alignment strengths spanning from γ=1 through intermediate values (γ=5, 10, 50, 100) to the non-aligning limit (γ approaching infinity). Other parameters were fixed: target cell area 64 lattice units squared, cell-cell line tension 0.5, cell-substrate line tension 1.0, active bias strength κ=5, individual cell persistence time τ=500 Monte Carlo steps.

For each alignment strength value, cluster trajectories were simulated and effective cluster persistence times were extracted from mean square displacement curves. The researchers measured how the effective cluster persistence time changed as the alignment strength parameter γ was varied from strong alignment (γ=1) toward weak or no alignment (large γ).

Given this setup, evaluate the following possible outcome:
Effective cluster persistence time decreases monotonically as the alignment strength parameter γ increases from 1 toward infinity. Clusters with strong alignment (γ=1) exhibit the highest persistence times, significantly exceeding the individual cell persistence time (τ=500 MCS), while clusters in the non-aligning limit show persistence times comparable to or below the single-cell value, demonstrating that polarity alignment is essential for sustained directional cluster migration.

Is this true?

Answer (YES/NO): NO